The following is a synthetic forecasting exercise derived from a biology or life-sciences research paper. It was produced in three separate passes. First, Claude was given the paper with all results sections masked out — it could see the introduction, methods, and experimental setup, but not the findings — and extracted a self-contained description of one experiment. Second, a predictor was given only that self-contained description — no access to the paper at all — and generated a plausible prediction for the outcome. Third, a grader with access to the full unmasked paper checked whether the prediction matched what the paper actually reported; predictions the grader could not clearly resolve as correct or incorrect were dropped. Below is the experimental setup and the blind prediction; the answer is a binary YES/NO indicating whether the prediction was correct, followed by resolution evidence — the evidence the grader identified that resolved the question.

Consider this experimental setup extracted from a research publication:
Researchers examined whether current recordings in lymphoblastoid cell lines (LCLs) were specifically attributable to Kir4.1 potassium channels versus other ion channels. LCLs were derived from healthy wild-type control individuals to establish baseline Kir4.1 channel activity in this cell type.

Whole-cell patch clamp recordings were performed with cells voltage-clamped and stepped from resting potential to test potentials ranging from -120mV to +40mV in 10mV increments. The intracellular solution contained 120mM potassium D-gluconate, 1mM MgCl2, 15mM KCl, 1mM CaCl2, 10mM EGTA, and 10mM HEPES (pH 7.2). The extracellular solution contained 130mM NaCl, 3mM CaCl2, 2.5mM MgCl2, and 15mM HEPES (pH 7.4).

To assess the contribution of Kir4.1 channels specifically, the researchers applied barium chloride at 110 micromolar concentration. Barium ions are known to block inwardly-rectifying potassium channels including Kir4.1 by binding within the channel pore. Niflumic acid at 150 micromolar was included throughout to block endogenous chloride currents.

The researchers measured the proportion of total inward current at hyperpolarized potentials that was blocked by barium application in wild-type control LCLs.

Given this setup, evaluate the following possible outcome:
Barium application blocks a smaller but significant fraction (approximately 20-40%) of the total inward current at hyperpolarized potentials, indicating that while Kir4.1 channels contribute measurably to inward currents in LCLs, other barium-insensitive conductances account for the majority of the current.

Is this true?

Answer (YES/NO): NO